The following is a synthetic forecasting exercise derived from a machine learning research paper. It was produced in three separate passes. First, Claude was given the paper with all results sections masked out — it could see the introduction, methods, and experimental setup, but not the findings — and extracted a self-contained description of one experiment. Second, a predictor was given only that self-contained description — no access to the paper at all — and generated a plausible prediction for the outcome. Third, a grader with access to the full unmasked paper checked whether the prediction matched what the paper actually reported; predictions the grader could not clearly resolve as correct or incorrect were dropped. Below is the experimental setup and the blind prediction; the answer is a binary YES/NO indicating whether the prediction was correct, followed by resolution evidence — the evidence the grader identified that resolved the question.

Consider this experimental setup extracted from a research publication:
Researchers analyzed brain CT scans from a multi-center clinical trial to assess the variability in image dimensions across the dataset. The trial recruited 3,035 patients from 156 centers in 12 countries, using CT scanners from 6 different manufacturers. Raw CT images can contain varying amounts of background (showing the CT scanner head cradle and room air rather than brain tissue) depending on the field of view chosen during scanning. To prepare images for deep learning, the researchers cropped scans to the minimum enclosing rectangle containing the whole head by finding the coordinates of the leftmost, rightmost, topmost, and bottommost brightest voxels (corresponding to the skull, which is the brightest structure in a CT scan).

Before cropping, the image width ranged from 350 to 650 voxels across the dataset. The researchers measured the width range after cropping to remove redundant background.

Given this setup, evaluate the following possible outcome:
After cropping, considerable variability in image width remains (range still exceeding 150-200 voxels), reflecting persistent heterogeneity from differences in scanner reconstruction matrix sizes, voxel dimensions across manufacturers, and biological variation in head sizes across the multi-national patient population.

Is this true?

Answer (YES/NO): YES